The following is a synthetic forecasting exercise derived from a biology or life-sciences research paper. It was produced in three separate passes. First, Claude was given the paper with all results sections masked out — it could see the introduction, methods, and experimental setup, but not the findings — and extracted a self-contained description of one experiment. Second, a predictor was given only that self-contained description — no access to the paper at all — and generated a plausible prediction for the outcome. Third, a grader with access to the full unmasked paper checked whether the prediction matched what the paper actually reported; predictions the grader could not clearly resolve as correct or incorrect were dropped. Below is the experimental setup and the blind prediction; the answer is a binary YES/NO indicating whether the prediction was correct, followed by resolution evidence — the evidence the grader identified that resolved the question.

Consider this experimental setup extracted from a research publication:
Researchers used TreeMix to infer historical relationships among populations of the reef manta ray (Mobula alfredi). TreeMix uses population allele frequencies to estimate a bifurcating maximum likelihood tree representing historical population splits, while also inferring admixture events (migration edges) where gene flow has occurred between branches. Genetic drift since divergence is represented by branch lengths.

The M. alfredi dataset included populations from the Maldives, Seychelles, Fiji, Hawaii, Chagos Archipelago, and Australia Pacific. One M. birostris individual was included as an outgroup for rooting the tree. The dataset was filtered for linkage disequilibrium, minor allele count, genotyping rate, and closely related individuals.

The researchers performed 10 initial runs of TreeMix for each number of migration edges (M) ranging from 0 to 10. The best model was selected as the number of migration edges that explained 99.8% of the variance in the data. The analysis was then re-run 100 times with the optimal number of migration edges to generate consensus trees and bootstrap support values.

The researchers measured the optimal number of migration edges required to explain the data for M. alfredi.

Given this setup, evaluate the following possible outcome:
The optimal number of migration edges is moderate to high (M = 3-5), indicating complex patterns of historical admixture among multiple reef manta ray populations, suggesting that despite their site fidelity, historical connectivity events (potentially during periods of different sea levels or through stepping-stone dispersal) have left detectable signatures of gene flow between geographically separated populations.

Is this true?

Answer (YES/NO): NO